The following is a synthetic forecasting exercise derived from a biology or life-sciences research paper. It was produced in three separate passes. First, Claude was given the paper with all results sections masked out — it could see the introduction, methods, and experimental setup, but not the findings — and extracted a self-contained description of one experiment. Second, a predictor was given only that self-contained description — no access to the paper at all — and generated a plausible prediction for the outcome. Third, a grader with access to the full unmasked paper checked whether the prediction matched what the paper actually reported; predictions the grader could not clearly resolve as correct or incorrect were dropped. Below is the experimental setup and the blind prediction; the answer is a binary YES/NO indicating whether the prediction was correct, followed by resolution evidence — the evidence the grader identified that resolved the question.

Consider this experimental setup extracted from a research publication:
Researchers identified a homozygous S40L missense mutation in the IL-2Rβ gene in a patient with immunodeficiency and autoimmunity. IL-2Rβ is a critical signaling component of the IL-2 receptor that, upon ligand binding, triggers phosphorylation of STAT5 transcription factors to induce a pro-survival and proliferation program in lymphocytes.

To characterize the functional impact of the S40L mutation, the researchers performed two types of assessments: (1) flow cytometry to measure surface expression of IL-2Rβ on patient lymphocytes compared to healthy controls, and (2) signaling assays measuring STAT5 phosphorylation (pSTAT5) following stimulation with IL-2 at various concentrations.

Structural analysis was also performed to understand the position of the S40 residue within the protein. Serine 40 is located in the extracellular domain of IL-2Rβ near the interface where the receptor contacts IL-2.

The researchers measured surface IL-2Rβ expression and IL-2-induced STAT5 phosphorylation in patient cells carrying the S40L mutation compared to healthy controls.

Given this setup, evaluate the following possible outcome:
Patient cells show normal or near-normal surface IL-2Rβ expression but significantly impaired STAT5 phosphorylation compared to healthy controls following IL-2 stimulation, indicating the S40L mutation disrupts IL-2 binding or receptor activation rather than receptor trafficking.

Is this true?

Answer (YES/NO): YES